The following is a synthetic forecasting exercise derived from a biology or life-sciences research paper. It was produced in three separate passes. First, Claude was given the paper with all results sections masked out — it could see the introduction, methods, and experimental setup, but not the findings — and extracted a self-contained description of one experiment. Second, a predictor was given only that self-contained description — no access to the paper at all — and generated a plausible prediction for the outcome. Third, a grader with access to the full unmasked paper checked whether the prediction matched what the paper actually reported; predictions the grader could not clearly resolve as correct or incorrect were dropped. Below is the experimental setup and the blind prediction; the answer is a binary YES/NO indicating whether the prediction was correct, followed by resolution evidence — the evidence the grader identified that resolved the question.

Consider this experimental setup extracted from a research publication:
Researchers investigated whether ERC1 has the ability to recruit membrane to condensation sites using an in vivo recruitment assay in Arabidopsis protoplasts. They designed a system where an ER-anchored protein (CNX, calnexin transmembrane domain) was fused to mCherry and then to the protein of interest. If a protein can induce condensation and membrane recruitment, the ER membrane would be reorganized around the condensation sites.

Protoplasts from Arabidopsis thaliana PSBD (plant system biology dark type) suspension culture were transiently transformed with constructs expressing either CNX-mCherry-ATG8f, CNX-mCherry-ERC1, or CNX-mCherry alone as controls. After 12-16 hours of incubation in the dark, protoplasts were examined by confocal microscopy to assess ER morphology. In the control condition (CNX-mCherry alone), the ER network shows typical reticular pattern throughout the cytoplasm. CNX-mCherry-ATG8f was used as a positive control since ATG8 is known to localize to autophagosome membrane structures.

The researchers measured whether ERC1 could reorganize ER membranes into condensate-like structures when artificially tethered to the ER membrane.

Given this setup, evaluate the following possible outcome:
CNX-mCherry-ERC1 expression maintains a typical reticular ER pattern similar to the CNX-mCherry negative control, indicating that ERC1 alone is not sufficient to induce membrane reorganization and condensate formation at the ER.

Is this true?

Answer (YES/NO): NO